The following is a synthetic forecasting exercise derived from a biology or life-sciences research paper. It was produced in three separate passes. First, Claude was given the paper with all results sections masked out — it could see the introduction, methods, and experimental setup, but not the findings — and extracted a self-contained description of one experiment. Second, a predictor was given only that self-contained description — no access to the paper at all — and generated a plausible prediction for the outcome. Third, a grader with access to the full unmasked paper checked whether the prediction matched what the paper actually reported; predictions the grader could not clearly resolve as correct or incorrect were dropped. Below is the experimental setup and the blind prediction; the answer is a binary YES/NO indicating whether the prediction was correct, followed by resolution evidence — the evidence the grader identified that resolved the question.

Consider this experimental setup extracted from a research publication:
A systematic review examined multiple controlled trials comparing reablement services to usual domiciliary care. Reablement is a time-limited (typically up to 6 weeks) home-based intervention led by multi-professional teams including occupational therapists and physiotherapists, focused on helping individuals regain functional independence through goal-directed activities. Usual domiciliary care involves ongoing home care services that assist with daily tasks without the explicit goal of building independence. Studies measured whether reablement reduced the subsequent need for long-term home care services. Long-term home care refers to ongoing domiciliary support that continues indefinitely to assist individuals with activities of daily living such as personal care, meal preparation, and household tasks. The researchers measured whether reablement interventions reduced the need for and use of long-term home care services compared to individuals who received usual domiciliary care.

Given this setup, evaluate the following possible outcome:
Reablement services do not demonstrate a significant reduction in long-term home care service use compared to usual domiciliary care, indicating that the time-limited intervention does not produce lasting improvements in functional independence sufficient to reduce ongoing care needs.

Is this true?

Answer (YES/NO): NO